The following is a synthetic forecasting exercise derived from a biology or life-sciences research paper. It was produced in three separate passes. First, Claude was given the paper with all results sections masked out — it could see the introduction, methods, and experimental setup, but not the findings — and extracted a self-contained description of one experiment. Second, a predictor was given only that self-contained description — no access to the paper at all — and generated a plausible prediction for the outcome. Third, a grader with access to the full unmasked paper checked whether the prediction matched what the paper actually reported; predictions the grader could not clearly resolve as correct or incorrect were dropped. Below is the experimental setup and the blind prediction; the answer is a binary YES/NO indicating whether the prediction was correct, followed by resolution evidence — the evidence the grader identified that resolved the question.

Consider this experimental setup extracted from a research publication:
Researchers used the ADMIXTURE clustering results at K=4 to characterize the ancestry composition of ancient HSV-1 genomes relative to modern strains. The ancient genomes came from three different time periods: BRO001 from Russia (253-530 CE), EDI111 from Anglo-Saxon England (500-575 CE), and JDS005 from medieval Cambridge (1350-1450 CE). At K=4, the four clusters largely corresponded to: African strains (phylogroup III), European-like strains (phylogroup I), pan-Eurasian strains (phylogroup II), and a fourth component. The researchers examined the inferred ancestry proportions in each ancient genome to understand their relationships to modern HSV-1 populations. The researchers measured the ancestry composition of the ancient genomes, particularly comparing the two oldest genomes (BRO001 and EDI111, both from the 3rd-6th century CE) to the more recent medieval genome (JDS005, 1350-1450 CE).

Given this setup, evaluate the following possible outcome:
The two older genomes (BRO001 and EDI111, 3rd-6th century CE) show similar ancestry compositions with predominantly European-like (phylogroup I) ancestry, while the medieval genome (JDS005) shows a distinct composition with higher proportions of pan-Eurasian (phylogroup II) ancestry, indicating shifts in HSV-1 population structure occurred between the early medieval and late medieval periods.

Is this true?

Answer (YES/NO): YES